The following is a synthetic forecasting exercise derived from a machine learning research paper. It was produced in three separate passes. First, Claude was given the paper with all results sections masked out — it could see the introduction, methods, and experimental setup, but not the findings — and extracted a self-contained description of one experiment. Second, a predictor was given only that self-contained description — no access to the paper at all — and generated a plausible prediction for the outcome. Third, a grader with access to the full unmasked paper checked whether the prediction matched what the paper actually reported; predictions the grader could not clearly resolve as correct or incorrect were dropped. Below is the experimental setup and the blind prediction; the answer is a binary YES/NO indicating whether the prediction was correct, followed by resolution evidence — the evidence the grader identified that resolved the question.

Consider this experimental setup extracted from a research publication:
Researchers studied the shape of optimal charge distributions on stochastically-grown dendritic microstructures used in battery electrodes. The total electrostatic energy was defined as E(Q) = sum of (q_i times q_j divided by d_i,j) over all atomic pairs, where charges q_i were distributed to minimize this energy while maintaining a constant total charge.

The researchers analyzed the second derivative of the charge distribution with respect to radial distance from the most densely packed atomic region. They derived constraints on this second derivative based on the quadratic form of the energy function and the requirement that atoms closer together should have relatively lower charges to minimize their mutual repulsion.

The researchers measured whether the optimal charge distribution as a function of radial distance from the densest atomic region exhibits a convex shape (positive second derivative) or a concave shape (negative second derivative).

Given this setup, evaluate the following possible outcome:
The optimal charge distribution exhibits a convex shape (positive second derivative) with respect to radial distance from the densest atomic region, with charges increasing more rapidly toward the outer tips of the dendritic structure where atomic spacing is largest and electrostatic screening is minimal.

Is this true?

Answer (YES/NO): YES